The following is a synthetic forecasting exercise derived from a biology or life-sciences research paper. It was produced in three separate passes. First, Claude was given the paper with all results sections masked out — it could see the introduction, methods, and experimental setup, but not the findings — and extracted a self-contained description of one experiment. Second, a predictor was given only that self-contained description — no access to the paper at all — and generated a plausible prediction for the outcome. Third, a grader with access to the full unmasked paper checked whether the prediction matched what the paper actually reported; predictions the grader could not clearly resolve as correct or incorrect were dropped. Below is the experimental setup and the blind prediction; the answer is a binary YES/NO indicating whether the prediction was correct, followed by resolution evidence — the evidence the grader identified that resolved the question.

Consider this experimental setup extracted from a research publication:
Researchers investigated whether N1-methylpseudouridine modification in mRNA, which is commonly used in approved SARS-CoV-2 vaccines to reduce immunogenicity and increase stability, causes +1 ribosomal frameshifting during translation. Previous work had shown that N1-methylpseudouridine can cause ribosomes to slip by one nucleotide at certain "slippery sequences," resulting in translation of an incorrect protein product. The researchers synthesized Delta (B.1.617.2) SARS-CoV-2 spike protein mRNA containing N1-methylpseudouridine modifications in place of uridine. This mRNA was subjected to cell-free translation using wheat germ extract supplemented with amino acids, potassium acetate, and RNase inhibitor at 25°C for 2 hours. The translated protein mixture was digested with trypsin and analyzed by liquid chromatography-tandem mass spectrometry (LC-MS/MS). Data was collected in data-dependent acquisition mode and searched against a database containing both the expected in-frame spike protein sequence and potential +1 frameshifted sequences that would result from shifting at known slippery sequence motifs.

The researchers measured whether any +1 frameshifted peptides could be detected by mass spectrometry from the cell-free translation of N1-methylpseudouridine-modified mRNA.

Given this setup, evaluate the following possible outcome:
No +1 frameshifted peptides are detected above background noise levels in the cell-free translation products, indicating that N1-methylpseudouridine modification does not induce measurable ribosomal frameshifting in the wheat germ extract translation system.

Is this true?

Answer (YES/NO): NO